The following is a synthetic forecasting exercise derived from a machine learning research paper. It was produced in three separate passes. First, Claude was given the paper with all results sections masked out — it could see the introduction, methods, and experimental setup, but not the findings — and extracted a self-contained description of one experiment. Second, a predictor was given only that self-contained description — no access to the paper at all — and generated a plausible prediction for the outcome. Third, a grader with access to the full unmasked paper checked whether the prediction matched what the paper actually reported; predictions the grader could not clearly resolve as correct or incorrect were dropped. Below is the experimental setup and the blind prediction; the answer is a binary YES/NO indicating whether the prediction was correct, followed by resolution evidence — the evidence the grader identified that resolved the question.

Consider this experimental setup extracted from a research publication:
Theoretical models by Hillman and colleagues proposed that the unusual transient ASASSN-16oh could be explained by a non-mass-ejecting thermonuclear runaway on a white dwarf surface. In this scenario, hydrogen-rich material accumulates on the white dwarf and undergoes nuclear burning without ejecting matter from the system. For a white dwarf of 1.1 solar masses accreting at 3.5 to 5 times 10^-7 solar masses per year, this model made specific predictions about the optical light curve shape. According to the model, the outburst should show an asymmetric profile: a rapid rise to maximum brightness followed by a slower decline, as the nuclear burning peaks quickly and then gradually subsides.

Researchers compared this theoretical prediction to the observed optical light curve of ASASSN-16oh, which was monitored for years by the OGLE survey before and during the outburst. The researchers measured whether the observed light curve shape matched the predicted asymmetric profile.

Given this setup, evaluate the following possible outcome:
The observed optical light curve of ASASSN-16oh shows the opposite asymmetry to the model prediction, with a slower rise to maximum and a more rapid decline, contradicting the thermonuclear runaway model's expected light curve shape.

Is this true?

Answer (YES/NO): NO